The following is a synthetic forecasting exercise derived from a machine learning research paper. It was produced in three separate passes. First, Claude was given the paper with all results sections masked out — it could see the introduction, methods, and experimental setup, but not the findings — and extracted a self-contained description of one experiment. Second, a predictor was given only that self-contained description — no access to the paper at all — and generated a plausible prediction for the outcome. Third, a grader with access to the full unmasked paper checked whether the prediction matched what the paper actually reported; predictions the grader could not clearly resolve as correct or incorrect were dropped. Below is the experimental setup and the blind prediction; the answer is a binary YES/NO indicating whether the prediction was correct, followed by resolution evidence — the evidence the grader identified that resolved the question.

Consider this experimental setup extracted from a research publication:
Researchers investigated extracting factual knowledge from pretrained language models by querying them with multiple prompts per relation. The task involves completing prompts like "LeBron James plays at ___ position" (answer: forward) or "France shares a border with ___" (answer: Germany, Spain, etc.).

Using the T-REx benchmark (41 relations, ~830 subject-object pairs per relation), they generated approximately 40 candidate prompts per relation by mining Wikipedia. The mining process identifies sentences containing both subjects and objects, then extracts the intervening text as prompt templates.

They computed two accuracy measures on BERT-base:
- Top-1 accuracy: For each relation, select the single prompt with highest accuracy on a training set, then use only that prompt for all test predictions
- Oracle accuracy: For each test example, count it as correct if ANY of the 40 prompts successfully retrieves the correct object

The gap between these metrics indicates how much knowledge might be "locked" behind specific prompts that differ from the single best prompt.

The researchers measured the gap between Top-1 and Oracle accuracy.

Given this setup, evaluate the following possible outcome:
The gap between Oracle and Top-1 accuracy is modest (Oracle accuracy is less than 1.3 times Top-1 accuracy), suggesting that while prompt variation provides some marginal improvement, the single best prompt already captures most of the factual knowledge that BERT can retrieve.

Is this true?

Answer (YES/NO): NO